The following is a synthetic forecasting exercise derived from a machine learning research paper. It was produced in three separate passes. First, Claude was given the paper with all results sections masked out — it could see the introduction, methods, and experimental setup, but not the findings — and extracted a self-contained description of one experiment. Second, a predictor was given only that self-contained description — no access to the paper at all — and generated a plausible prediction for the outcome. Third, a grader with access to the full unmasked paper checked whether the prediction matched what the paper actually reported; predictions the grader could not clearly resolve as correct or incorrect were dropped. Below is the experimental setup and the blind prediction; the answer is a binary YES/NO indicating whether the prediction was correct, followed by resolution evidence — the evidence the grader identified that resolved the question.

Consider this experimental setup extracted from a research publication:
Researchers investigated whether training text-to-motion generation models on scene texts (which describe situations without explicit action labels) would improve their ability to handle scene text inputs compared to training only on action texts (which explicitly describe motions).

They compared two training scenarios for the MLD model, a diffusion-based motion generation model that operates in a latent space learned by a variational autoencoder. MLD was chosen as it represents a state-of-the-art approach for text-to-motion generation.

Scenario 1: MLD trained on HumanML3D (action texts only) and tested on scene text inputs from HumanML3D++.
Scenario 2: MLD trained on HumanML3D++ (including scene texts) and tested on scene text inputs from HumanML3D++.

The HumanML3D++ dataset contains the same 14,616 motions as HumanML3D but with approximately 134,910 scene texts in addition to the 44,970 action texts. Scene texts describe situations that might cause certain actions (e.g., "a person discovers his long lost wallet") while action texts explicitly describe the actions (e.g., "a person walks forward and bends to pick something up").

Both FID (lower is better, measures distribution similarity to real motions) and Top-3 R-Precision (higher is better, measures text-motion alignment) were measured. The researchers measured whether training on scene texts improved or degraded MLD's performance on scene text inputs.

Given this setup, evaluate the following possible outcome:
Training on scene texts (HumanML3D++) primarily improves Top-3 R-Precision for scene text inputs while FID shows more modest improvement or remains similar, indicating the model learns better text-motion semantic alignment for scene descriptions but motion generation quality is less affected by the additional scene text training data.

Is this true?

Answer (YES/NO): NO